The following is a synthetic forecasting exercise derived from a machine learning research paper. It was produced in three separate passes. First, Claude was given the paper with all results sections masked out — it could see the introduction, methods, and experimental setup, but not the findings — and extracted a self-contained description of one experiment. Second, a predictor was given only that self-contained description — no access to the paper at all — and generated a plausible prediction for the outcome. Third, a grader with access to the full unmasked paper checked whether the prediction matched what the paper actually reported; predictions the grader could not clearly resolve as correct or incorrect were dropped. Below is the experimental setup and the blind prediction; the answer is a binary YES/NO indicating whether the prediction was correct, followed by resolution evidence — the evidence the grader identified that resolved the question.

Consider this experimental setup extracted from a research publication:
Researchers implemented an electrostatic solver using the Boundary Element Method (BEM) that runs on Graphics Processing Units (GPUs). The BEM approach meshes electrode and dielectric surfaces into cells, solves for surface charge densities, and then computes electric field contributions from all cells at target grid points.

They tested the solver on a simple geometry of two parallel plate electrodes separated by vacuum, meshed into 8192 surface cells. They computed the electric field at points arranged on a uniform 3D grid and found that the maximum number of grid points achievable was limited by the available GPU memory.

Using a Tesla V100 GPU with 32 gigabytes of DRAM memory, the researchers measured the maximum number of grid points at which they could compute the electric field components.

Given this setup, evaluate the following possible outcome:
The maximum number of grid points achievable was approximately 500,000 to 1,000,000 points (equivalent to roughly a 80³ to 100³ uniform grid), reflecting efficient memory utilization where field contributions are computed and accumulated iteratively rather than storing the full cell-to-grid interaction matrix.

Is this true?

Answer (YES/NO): NO